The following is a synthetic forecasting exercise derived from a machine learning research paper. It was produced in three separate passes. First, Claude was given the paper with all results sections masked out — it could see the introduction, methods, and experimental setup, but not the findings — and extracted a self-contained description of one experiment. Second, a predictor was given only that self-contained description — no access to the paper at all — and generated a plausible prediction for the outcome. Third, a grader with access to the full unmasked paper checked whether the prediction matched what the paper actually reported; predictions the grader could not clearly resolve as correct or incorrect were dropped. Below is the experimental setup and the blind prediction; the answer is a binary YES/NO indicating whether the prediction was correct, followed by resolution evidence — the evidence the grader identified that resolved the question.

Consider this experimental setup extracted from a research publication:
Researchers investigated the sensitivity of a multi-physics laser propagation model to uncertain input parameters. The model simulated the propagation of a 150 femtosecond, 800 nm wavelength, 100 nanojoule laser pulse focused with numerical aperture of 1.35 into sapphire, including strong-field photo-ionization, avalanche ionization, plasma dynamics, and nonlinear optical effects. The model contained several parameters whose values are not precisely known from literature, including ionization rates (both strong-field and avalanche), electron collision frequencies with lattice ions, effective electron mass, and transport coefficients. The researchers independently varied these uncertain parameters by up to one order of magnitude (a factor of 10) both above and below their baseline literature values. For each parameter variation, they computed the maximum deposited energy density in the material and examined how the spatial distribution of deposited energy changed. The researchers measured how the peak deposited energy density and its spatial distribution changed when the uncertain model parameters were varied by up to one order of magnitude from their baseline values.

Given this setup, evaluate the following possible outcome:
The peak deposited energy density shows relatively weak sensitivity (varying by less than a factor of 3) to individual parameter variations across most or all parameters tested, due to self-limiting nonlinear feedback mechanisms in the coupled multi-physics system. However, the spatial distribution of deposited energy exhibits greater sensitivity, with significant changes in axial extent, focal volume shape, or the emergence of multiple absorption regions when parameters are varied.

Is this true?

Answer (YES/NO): NO